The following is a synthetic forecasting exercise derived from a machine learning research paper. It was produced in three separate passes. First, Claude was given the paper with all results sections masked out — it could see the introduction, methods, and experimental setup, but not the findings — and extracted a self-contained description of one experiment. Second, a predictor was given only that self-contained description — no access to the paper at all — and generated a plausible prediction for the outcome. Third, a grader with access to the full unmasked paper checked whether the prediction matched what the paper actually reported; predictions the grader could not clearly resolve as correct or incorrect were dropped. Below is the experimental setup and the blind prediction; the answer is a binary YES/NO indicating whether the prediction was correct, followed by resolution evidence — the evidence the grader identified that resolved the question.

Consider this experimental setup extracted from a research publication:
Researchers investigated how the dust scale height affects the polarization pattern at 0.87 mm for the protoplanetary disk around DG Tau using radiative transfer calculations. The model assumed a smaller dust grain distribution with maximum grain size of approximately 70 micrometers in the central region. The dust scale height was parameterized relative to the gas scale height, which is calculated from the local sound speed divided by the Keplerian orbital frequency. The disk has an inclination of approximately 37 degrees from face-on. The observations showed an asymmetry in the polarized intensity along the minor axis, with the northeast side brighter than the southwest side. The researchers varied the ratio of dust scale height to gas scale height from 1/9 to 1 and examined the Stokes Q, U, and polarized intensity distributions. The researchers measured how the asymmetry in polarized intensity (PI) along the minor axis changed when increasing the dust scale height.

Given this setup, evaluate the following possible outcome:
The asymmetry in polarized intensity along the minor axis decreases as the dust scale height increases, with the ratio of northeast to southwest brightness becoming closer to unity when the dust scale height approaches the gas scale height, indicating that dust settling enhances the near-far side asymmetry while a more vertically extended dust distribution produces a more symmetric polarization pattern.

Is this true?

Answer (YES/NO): NO